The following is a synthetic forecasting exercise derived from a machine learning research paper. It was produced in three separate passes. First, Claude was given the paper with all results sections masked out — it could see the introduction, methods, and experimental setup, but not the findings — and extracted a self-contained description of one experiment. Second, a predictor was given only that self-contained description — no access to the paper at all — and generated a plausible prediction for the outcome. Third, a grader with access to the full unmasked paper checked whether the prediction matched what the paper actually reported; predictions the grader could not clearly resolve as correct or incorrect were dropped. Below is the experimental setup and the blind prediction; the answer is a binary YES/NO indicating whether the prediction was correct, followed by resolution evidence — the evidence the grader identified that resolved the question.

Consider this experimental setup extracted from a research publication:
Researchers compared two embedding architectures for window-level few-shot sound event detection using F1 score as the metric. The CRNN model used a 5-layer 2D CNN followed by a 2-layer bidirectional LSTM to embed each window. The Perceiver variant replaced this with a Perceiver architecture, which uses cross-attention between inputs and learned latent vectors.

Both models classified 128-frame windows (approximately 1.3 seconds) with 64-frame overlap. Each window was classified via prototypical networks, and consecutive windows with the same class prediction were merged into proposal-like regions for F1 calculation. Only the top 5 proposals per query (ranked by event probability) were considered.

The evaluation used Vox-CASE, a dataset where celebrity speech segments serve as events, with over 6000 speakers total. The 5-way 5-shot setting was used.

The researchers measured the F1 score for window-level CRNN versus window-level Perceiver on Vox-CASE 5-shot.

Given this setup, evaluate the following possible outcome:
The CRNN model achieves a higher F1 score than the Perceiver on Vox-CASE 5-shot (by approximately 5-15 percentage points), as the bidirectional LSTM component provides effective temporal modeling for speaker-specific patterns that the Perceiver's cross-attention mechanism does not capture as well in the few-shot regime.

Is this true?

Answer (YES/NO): NO